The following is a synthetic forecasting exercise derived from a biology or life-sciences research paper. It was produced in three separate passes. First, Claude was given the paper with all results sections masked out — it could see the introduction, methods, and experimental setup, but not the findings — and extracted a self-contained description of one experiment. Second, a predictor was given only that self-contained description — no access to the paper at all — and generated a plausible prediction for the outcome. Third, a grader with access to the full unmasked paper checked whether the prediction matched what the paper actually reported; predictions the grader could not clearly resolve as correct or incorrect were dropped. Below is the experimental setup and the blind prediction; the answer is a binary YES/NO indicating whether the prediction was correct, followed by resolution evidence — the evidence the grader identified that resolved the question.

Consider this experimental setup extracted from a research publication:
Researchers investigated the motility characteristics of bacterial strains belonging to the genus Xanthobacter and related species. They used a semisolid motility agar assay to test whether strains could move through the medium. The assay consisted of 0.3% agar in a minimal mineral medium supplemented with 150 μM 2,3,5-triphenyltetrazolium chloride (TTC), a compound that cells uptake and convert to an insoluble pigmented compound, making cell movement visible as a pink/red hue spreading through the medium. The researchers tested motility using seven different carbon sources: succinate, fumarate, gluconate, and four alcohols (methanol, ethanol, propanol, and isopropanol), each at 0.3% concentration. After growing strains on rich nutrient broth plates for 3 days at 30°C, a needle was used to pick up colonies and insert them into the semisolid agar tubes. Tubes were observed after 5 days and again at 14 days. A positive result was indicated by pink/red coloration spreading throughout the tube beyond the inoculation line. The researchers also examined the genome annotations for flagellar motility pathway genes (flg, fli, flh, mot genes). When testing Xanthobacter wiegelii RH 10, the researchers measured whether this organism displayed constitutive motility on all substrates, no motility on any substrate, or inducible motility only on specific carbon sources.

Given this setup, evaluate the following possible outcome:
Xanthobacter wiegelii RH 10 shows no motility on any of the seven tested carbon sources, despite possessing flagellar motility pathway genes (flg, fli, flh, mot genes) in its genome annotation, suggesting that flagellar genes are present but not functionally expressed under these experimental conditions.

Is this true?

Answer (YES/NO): NO